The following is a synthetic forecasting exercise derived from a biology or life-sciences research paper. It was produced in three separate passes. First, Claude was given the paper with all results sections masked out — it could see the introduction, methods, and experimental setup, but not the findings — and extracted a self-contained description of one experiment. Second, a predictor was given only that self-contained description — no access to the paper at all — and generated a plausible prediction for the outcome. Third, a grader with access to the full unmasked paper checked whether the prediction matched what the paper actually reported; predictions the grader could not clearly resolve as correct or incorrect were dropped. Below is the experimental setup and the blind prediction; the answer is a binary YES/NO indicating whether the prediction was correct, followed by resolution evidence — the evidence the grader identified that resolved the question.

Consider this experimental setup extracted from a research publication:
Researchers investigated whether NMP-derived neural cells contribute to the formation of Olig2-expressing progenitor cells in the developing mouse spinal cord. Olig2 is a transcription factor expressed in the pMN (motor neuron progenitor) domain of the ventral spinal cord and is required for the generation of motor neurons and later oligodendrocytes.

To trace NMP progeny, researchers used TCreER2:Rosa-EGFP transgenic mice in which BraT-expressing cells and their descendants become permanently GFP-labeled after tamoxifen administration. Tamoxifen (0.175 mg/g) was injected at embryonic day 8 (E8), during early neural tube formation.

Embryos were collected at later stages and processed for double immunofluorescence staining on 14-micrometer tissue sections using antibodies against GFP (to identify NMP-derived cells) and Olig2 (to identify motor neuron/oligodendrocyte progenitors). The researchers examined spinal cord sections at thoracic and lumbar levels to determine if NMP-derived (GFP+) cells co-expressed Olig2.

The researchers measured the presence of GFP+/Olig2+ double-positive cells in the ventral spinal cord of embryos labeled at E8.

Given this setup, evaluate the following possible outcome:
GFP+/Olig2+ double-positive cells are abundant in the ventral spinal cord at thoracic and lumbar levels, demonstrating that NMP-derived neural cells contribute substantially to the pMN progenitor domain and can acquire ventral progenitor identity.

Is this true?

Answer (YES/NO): NO